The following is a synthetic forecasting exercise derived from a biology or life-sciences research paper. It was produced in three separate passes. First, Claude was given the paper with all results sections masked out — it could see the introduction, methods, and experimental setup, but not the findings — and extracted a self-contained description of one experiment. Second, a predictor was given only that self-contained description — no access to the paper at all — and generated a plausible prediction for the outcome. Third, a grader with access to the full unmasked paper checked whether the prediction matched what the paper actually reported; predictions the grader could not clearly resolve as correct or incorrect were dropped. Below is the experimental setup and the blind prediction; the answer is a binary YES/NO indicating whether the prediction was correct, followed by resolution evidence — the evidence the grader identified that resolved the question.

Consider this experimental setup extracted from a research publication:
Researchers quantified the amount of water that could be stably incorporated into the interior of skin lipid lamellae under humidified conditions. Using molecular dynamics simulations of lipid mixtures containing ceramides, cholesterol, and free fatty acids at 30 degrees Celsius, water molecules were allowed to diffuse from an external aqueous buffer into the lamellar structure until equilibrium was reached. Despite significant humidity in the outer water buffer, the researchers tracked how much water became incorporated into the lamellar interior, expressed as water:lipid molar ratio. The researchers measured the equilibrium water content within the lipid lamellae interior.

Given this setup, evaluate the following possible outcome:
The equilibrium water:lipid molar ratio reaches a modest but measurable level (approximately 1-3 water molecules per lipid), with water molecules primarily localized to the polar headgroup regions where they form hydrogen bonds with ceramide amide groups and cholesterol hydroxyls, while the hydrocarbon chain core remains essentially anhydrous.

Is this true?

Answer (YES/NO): NO